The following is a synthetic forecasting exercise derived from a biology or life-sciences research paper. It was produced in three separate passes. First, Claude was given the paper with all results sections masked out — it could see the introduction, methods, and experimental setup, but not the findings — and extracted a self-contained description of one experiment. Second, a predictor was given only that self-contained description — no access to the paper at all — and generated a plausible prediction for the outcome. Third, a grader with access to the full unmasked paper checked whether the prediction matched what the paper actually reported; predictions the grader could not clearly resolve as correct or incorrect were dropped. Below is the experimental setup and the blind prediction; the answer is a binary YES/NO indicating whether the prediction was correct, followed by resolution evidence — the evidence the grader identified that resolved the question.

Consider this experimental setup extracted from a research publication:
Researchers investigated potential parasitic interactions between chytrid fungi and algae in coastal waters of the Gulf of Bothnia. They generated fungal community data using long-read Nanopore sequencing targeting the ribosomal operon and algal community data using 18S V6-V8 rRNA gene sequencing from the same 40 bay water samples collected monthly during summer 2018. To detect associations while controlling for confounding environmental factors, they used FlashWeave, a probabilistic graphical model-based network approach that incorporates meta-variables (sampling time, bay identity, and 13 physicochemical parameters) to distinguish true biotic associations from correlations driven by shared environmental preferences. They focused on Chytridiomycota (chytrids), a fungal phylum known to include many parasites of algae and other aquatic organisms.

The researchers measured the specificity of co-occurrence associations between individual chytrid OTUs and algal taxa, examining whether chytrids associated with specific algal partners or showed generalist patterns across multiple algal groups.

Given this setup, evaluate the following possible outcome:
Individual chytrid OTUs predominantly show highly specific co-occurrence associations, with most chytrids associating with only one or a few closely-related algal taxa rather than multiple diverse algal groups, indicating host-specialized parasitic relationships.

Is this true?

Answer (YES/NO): NO